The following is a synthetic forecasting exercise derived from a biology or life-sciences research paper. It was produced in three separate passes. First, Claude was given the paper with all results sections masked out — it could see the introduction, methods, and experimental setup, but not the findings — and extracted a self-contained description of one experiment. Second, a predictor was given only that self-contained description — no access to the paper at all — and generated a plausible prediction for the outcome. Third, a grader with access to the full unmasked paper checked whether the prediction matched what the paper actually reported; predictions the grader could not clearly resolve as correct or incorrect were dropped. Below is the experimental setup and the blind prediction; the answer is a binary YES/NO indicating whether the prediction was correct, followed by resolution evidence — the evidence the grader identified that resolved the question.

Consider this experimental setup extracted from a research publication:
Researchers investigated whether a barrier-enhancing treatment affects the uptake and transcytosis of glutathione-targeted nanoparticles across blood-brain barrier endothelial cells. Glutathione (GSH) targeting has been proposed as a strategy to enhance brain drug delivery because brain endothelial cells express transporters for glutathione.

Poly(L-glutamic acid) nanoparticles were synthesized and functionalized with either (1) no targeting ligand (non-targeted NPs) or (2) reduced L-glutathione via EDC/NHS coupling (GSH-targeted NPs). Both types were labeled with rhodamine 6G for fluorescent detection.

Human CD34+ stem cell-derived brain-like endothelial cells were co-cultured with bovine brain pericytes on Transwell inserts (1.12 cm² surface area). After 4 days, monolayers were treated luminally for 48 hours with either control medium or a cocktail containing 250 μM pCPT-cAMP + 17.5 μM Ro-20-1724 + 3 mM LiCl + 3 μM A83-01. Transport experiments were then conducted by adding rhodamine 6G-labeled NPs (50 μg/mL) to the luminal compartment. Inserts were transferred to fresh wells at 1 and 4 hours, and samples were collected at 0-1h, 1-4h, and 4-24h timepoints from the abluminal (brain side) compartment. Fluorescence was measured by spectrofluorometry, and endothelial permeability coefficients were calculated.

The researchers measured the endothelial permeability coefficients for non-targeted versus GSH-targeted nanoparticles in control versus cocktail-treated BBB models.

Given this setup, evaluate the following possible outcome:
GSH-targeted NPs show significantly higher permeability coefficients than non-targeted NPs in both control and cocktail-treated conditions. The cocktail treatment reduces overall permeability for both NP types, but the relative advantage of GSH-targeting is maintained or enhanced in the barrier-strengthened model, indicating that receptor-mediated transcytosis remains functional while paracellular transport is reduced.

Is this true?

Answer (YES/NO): NO